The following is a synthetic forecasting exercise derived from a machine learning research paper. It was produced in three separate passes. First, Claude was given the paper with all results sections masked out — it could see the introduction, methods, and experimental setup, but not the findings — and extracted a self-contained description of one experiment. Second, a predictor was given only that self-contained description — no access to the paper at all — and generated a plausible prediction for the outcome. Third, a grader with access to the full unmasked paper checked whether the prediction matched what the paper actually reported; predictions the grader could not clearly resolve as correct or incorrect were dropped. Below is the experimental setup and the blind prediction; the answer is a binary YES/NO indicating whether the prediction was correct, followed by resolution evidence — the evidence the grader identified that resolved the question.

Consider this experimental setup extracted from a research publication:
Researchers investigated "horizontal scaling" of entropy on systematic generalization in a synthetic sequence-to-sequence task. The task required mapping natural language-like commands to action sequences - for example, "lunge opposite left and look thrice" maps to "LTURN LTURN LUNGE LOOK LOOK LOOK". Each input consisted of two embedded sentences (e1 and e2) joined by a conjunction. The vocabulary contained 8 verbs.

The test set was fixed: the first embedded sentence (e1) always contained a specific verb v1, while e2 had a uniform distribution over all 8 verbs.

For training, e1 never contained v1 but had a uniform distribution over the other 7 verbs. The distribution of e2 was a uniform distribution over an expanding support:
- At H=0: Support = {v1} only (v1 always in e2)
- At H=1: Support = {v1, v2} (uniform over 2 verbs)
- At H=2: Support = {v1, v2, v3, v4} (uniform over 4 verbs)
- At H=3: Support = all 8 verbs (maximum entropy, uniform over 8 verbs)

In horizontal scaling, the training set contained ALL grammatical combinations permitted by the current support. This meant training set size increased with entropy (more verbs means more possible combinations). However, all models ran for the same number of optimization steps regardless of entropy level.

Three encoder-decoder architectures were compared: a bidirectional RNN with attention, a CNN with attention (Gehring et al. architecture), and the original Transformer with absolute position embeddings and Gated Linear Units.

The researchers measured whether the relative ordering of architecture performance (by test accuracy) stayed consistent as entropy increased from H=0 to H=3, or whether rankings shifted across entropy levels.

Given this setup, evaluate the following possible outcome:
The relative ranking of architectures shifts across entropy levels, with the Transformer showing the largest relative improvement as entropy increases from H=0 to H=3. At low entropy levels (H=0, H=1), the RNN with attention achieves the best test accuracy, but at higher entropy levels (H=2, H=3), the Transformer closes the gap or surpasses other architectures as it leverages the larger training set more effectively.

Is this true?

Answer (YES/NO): NO